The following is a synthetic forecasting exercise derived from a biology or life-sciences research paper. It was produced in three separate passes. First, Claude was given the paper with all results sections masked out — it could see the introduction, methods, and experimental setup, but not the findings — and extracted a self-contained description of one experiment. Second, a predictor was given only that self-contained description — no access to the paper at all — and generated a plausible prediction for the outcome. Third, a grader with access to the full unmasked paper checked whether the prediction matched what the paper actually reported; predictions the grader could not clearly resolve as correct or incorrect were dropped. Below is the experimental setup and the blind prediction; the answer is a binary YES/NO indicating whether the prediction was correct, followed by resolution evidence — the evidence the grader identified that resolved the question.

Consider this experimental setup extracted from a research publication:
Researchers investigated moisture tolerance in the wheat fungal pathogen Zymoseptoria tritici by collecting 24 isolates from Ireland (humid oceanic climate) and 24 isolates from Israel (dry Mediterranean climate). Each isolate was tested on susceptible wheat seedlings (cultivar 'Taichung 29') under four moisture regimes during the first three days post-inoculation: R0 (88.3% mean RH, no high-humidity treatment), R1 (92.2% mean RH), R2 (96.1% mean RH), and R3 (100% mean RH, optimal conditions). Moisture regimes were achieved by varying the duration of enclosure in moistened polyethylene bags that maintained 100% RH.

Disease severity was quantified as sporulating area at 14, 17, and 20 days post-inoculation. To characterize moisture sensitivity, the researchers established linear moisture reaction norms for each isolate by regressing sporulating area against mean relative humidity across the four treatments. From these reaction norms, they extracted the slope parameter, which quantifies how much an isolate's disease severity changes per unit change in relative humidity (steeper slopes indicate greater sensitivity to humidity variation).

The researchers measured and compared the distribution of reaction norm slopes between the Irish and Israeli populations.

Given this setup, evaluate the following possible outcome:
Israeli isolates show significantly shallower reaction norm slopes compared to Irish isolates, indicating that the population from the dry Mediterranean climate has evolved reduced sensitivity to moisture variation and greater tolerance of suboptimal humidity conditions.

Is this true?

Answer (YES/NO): NO